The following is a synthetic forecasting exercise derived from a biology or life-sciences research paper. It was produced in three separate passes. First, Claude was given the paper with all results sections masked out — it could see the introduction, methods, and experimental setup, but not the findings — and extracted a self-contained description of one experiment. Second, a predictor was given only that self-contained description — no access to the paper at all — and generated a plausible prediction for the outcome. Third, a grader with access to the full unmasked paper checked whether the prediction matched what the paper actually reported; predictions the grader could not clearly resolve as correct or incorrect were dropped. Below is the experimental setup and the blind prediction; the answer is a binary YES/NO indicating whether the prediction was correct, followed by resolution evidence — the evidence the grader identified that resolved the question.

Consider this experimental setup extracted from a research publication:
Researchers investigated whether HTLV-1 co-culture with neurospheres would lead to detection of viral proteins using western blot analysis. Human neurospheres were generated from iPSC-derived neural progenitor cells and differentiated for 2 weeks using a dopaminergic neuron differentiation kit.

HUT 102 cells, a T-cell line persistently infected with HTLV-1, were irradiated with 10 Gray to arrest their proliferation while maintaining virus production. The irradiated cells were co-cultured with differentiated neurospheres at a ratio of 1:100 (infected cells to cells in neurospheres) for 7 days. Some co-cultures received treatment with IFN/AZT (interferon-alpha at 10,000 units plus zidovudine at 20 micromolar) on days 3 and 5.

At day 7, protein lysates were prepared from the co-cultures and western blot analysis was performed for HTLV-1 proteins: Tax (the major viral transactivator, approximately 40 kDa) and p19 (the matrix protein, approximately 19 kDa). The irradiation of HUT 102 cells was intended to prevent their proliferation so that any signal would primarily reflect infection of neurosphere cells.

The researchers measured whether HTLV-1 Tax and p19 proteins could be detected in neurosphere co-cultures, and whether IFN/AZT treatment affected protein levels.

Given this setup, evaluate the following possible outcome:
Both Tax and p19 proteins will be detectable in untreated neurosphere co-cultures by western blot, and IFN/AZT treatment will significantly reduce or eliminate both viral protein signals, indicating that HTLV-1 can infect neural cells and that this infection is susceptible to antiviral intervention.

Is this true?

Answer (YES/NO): YES